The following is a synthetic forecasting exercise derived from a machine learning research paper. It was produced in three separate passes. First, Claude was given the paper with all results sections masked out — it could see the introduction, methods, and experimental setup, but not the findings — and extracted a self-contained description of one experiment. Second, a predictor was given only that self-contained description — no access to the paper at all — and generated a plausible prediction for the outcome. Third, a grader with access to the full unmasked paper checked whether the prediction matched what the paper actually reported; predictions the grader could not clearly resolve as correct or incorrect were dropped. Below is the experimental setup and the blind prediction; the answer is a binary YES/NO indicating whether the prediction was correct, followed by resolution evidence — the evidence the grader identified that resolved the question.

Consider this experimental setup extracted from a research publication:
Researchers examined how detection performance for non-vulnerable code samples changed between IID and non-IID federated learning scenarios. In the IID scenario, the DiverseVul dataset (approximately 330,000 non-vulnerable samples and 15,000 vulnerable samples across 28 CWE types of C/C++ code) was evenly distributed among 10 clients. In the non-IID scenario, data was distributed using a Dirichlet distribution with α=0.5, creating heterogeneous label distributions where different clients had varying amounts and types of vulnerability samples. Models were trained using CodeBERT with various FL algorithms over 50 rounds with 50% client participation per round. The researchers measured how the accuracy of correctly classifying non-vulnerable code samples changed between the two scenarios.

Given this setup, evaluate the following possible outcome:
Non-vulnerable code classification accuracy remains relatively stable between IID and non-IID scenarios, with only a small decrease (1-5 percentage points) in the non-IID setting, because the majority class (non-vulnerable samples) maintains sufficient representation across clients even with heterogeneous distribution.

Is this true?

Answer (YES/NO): NO